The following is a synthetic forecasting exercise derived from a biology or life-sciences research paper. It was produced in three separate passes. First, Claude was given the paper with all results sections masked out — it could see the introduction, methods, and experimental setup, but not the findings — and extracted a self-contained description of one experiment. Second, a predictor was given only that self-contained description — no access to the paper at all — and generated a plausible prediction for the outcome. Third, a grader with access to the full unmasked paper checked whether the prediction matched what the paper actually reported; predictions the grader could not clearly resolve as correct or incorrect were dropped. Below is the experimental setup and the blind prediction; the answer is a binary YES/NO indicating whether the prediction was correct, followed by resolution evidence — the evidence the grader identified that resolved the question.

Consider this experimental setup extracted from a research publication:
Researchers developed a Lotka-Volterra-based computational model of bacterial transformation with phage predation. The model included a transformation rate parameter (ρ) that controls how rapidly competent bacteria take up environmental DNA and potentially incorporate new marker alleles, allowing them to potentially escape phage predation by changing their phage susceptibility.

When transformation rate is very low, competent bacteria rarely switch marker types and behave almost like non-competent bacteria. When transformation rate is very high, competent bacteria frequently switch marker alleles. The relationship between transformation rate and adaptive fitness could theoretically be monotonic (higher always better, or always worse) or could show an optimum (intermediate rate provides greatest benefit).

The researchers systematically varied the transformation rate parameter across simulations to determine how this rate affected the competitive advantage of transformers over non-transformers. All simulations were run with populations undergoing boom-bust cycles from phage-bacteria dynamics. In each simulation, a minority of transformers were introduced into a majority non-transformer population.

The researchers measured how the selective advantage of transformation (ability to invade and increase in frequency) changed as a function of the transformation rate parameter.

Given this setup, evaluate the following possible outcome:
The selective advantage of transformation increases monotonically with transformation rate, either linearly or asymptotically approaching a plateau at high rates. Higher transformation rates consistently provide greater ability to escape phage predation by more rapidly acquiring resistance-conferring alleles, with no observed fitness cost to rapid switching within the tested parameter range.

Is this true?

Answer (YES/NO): NO